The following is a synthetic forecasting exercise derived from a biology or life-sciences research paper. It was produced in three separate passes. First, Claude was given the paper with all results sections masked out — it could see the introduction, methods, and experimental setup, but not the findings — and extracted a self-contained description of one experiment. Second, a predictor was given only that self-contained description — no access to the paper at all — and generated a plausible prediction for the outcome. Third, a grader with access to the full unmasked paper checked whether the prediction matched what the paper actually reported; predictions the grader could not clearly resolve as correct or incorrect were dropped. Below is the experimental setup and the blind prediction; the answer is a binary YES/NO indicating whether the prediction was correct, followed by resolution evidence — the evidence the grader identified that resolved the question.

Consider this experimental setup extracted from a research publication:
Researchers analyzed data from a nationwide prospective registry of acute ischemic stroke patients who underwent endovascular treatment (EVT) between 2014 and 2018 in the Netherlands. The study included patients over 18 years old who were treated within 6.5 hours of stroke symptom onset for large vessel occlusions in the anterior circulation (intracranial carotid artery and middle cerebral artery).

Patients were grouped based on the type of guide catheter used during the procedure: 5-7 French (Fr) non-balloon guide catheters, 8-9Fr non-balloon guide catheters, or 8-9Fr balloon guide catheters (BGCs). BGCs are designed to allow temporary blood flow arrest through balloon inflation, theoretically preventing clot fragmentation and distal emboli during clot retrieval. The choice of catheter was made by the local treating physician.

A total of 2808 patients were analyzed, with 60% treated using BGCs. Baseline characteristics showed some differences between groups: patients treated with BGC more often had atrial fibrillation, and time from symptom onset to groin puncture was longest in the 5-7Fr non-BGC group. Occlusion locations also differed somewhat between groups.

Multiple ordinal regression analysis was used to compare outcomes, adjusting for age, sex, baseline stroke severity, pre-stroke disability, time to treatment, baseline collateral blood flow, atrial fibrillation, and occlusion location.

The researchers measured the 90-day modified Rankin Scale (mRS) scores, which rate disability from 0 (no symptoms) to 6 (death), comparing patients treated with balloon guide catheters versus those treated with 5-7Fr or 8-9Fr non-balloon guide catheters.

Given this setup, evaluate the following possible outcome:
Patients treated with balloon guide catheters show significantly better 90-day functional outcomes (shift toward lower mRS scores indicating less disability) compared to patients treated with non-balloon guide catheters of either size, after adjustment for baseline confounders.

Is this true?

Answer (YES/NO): NO